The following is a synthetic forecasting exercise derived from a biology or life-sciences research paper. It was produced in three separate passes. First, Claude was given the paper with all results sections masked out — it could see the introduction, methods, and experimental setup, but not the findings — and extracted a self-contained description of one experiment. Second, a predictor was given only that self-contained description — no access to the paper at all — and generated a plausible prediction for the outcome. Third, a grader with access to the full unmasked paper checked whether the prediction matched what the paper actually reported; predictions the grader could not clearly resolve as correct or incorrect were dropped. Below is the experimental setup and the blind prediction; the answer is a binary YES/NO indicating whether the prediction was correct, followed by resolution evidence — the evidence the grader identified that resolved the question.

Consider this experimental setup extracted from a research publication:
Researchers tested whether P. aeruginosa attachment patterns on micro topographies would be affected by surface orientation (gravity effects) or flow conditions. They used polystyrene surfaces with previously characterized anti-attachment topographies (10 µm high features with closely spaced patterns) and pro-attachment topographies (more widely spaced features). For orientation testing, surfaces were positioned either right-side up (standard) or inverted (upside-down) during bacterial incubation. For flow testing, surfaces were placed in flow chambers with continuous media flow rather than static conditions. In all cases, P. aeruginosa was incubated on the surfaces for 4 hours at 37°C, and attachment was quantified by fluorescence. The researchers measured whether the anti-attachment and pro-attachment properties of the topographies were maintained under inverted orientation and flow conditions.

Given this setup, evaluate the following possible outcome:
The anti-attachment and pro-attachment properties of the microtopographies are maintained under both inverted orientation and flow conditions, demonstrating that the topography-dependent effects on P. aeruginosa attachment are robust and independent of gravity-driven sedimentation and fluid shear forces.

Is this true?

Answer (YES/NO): YES